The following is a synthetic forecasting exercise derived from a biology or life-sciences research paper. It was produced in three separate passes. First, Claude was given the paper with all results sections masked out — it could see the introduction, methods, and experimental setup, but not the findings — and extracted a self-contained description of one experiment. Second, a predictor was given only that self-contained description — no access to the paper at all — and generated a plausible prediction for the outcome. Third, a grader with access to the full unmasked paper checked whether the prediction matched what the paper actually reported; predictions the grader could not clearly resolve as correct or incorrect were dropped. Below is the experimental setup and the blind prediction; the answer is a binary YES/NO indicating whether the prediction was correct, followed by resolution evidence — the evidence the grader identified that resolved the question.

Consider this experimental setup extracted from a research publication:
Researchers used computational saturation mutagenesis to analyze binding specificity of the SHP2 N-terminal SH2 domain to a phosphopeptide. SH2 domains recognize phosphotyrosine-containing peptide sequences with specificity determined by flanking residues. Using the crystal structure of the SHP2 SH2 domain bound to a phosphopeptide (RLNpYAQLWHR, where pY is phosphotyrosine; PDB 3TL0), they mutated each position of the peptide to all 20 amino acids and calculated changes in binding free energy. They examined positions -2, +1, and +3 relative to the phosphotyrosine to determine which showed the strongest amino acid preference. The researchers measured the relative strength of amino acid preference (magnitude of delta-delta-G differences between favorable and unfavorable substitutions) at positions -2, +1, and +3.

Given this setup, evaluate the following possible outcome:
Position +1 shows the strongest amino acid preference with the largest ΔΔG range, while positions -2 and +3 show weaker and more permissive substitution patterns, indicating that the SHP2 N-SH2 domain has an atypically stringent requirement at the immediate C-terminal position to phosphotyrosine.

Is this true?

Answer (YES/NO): NO